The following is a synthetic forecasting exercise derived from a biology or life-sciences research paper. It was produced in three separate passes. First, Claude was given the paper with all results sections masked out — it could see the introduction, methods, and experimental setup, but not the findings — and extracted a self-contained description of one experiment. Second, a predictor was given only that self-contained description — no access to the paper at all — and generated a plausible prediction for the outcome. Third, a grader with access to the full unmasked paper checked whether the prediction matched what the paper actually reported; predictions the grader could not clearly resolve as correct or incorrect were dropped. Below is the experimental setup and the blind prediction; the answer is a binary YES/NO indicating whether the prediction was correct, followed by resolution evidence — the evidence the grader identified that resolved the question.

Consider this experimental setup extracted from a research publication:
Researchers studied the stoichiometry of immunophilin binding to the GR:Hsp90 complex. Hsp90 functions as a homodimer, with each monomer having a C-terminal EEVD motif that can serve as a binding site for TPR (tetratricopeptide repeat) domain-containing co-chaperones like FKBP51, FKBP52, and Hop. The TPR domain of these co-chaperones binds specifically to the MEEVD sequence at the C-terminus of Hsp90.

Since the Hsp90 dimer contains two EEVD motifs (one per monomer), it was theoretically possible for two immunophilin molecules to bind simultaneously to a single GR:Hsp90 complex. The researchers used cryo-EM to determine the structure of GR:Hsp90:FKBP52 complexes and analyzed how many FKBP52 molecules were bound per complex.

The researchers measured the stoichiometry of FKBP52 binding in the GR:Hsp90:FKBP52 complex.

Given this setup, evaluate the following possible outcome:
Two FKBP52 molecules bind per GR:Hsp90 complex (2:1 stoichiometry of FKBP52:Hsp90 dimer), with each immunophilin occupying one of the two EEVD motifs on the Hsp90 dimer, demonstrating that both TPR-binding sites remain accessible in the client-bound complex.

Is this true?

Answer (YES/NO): NO